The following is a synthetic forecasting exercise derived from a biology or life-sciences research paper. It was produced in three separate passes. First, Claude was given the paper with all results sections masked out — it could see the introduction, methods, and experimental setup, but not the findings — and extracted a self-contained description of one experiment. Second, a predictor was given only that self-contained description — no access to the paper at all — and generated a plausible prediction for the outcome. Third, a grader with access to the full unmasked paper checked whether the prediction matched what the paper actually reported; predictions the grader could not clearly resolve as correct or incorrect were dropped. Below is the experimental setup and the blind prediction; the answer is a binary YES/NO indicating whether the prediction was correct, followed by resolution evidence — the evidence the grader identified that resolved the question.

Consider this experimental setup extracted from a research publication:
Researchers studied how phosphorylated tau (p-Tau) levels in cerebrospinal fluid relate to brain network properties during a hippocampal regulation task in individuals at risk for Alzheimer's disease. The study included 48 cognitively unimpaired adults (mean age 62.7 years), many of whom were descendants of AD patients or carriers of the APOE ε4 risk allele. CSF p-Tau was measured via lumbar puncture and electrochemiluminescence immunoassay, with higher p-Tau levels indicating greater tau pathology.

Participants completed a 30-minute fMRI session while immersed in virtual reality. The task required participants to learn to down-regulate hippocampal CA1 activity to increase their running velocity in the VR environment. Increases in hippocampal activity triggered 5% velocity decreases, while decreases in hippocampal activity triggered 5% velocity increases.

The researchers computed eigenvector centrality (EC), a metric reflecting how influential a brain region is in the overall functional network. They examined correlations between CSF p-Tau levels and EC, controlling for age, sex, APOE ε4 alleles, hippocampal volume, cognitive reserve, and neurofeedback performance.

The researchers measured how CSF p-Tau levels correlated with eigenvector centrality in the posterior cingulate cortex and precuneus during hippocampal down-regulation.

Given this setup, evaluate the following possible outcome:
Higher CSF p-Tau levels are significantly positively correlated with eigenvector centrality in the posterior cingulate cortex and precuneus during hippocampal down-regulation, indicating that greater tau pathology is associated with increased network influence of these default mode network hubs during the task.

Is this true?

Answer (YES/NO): NO